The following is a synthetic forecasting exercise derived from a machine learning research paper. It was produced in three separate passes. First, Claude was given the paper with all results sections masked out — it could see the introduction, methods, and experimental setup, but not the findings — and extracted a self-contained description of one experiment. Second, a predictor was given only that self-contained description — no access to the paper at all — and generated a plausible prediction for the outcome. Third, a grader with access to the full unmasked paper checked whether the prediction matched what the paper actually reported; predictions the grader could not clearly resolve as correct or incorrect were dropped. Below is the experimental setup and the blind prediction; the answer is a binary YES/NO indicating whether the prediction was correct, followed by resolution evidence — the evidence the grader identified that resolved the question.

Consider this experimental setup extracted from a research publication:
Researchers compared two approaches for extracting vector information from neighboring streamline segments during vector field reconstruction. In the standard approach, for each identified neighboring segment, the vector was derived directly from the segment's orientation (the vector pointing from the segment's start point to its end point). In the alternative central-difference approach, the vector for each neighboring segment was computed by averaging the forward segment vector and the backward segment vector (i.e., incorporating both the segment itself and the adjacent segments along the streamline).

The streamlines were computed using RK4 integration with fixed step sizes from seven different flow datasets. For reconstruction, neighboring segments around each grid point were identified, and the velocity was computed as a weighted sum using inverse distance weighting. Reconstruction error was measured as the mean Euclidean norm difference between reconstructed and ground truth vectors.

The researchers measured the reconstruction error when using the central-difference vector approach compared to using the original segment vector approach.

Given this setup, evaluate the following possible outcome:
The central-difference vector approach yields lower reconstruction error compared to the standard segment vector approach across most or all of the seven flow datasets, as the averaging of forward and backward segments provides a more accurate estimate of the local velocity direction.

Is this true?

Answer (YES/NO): NO